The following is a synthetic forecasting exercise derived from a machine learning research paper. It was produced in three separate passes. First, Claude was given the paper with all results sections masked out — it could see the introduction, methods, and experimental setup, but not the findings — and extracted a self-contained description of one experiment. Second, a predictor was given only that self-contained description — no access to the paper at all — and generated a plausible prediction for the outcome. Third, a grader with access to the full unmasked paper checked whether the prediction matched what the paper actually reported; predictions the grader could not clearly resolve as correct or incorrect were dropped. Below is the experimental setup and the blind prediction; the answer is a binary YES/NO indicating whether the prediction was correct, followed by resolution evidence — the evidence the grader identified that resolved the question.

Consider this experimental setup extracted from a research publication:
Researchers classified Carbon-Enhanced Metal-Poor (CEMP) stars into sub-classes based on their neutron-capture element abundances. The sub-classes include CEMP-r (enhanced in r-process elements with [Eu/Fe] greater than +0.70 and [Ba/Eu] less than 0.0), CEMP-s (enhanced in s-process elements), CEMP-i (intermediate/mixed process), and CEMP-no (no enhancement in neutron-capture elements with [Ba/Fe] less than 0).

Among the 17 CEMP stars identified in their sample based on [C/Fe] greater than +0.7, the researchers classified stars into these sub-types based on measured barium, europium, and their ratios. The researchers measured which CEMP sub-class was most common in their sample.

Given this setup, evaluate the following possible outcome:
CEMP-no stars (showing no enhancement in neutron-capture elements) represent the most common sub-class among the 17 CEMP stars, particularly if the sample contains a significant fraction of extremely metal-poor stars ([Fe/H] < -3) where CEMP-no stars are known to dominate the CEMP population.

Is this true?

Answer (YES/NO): NO